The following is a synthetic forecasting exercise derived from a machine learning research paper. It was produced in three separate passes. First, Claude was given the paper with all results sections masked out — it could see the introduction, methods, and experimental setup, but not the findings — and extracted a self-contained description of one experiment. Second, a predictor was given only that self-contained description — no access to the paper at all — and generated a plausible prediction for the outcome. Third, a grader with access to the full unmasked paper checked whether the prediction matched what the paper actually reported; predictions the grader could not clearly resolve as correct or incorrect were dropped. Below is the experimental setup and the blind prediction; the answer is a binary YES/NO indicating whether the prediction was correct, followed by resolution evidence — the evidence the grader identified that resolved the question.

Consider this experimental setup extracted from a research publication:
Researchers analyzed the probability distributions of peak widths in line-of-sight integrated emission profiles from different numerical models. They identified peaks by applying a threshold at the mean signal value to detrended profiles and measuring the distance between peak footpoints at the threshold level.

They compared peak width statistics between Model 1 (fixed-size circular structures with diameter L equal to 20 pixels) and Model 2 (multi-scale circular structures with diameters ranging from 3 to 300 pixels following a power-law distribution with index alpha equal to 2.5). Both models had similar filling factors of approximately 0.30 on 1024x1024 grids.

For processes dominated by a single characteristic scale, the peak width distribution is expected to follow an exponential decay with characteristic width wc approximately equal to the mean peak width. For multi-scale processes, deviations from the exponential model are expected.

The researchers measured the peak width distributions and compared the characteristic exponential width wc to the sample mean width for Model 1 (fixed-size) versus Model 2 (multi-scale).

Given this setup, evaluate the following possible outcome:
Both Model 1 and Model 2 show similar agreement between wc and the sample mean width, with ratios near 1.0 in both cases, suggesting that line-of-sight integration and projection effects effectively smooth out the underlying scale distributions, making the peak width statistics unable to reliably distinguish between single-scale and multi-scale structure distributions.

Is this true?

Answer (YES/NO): NO